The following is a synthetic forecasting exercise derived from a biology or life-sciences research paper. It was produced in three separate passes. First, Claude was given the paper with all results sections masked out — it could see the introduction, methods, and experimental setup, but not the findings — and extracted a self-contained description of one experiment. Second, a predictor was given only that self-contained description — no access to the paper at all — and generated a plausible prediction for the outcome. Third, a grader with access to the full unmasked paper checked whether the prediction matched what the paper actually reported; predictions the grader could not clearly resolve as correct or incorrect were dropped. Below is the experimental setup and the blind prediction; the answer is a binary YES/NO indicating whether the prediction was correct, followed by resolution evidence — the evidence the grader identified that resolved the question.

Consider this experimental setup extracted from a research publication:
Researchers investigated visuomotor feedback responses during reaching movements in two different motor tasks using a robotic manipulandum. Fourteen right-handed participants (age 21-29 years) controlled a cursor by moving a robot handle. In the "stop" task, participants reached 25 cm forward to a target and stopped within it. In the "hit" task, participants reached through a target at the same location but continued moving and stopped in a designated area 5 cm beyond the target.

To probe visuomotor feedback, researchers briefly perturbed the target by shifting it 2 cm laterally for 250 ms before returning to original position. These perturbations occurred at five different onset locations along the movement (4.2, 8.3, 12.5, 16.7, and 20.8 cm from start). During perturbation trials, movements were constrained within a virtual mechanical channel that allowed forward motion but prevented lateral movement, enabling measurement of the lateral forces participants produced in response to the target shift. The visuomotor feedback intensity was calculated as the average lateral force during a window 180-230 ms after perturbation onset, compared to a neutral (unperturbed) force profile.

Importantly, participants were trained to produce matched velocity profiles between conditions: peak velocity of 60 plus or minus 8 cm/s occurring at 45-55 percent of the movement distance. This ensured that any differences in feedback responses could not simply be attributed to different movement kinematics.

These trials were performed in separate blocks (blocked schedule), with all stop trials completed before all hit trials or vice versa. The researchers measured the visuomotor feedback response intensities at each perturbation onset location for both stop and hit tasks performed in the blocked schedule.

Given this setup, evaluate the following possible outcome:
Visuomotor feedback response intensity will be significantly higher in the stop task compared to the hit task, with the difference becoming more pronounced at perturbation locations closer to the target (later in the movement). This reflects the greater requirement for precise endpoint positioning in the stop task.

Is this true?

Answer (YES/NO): NO